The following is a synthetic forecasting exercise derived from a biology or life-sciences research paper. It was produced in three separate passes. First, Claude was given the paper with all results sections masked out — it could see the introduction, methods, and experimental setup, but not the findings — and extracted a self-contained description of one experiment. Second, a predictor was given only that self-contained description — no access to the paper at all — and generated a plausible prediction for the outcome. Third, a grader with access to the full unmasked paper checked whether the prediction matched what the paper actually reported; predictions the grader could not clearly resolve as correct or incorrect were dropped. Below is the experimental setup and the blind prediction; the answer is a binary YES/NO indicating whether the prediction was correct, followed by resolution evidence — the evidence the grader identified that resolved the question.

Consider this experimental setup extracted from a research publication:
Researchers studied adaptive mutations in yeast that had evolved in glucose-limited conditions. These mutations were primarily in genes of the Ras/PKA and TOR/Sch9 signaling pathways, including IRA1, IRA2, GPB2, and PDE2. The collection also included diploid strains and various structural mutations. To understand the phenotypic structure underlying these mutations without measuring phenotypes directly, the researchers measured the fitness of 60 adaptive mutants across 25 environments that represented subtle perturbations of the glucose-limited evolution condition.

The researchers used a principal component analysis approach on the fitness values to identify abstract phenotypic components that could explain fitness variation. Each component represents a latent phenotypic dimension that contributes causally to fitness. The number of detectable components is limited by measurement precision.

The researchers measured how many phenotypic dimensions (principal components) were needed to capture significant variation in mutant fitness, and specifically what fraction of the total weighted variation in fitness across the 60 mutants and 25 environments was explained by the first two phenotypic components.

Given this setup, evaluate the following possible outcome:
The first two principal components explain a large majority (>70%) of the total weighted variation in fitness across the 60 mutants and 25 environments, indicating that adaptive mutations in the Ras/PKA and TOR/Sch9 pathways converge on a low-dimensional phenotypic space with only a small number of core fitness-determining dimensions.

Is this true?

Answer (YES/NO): YES